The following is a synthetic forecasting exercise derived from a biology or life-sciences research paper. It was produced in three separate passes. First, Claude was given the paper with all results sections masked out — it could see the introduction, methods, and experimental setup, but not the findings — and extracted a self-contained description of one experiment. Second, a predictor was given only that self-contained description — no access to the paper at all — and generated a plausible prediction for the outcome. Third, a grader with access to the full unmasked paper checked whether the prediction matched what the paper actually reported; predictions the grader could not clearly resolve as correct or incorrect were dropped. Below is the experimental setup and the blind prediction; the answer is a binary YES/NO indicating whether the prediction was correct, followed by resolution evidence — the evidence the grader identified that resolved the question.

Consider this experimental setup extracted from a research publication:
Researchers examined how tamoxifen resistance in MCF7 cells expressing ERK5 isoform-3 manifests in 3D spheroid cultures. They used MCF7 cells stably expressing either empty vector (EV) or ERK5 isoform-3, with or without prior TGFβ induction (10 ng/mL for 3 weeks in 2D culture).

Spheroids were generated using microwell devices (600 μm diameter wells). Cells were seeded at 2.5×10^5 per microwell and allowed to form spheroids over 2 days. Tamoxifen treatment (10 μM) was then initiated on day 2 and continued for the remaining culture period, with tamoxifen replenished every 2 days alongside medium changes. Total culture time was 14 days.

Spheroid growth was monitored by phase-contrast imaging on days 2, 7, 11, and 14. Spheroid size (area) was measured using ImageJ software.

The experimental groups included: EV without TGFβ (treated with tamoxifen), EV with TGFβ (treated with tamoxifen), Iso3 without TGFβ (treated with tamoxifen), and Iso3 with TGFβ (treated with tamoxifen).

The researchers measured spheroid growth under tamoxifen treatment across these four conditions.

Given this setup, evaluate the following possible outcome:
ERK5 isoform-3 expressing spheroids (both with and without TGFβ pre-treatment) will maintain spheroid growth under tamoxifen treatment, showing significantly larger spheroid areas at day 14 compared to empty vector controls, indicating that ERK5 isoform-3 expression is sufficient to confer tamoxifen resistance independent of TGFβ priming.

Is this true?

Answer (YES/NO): YES